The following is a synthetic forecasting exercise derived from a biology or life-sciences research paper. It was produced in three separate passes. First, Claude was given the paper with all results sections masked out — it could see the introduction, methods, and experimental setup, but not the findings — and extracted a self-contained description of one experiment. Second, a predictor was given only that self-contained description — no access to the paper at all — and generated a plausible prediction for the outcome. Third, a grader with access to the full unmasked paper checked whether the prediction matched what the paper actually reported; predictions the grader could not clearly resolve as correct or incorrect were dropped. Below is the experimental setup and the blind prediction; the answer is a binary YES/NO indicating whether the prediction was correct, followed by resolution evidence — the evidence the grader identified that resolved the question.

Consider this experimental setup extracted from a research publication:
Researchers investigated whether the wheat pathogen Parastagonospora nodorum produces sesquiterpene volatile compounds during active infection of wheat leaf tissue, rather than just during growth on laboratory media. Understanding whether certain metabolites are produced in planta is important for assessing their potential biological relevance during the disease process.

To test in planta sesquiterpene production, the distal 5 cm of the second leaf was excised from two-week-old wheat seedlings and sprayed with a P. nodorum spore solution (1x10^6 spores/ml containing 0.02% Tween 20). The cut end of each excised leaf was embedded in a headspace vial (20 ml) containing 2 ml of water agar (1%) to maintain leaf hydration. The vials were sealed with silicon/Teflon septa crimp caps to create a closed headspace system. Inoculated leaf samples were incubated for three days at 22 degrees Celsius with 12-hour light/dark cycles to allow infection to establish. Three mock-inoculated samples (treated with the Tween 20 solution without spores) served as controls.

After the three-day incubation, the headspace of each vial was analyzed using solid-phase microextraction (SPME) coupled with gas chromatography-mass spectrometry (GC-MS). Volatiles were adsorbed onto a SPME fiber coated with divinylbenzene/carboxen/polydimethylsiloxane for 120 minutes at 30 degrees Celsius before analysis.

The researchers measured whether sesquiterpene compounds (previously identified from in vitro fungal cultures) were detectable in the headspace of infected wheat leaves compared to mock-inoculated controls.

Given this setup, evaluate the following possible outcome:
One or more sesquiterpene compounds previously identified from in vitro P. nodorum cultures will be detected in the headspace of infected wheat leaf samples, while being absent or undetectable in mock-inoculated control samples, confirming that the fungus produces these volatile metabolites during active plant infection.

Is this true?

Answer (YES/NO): YES